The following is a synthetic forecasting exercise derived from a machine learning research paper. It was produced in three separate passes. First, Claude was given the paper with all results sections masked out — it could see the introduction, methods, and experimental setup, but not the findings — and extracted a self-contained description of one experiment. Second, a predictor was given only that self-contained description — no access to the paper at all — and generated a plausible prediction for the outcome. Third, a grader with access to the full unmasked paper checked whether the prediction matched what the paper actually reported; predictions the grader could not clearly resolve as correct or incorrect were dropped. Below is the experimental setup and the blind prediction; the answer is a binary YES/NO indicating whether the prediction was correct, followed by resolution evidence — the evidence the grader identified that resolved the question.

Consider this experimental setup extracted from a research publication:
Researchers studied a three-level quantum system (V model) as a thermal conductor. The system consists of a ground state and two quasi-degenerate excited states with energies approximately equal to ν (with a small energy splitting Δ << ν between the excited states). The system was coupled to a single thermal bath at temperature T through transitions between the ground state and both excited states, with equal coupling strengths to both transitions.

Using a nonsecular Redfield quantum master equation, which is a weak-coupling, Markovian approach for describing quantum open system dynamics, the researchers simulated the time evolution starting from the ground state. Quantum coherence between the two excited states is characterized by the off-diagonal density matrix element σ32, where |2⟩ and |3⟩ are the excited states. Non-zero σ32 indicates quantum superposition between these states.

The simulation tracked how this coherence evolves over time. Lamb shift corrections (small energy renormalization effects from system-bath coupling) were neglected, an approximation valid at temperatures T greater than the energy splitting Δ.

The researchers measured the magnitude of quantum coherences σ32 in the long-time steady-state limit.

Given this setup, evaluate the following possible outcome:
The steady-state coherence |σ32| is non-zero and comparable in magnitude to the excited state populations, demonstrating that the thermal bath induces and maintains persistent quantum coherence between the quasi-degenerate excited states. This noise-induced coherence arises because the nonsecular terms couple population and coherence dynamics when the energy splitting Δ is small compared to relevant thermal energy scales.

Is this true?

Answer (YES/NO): NO